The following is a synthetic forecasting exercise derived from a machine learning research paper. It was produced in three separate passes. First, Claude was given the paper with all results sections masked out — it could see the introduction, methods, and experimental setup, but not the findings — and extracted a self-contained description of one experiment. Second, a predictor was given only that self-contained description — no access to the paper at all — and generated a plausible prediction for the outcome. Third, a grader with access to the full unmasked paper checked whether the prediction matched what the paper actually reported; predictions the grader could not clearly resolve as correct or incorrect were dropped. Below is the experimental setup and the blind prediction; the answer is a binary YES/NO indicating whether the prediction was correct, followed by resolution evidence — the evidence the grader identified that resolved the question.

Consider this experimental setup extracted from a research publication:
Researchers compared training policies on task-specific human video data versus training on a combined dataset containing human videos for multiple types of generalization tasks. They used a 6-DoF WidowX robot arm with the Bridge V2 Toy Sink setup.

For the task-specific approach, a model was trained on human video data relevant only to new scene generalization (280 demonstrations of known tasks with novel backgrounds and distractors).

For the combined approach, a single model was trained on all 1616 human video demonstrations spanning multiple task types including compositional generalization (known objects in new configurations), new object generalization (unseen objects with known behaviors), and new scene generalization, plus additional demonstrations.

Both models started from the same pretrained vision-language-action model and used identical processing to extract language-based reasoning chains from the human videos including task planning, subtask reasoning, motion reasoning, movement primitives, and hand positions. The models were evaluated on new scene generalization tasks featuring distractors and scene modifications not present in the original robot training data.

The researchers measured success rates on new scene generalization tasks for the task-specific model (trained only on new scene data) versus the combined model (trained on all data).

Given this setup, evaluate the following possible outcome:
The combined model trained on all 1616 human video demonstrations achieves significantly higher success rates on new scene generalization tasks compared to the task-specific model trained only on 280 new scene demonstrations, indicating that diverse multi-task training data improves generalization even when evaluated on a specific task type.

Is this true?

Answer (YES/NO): YES